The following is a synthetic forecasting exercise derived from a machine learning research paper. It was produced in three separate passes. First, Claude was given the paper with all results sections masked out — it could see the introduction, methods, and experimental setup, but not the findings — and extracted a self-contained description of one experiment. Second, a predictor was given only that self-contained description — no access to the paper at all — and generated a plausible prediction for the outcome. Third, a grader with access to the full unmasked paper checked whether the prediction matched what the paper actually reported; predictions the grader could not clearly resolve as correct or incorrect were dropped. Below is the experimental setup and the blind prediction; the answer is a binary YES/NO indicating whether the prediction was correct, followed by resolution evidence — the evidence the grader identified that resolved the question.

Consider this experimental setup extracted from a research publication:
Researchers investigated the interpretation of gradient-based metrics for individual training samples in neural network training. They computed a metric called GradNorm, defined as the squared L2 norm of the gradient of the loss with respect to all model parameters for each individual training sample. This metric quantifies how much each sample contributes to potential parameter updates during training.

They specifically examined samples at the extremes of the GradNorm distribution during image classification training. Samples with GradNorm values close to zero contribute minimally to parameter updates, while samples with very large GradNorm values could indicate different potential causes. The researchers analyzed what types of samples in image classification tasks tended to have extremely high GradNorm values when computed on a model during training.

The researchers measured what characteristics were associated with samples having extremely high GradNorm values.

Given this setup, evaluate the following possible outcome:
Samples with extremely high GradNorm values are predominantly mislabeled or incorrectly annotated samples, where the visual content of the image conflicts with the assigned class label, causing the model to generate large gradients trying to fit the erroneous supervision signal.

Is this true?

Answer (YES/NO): NO